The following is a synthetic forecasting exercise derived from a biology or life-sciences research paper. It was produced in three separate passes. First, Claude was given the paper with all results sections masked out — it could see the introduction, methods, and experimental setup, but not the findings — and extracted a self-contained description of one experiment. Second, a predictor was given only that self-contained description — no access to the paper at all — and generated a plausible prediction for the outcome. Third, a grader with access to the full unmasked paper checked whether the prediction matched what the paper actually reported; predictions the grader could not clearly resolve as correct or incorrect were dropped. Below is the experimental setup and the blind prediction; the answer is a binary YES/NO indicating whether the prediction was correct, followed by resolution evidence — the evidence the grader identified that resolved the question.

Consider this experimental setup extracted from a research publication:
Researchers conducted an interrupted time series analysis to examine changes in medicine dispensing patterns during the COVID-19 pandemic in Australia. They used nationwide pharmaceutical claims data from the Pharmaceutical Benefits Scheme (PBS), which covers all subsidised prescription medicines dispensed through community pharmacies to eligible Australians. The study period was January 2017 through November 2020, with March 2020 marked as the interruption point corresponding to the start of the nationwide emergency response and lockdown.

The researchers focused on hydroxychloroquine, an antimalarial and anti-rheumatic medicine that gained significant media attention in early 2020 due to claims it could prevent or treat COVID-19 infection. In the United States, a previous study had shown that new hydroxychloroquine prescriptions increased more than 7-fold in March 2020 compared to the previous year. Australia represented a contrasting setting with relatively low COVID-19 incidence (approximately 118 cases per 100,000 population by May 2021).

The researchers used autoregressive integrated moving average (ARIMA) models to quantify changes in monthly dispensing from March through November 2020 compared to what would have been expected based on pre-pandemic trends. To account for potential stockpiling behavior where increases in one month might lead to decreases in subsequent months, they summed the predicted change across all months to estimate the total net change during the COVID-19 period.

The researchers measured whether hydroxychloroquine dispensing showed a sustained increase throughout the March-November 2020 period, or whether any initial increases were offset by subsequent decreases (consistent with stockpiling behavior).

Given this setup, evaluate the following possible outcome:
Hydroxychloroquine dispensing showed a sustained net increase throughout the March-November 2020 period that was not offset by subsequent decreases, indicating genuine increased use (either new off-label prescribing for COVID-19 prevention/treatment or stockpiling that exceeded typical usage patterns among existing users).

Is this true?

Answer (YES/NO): YES